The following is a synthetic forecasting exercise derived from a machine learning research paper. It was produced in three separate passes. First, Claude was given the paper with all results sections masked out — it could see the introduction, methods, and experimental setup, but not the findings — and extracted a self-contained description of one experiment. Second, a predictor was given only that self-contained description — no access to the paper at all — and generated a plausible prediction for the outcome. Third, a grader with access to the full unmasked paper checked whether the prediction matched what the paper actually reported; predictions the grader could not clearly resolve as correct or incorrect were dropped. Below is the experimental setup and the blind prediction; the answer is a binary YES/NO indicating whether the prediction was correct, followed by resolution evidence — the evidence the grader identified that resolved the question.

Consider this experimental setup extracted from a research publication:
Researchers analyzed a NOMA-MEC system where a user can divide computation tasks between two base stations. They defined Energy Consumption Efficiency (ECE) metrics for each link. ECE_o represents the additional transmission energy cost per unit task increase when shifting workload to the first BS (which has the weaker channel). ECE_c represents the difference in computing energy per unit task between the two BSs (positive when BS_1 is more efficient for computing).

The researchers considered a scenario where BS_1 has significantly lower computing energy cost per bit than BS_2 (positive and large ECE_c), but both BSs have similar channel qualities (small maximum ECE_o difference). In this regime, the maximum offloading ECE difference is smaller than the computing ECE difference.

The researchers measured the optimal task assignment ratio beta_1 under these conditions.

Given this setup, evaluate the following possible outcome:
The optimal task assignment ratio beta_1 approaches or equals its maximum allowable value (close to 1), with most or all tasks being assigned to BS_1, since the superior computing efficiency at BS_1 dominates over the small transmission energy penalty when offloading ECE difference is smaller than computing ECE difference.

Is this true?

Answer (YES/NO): YES